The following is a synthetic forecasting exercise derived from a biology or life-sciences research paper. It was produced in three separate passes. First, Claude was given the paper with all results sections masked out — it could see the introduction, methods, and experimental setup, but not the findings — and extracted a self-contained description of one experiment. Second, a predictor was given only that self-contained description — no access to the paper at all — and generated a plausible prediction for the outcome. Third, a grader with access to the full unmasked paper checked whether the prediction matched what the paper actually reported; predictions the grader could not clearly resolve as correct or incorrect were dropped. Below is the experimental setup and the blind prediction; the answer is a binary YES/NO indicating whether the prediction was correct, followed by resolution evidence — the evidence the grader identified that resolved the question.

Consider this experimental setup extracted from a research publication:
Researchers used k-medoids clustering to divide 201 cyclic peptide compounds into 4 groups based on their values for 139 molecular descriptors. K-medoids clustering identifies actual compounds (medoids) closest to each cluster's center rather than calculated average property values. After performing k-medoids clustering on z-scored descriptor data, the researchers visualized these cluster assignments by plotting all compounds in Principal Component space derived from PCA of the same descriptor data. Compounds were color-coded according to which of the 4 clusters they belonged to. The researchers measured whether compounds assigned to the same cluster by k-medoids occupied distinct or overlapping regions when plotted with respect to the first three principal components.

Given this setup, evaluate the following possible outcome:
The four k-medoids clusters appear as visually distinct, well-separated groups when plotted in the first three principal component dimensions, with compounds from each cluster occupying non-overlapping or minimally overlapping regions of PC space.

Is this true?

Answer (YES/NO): YES